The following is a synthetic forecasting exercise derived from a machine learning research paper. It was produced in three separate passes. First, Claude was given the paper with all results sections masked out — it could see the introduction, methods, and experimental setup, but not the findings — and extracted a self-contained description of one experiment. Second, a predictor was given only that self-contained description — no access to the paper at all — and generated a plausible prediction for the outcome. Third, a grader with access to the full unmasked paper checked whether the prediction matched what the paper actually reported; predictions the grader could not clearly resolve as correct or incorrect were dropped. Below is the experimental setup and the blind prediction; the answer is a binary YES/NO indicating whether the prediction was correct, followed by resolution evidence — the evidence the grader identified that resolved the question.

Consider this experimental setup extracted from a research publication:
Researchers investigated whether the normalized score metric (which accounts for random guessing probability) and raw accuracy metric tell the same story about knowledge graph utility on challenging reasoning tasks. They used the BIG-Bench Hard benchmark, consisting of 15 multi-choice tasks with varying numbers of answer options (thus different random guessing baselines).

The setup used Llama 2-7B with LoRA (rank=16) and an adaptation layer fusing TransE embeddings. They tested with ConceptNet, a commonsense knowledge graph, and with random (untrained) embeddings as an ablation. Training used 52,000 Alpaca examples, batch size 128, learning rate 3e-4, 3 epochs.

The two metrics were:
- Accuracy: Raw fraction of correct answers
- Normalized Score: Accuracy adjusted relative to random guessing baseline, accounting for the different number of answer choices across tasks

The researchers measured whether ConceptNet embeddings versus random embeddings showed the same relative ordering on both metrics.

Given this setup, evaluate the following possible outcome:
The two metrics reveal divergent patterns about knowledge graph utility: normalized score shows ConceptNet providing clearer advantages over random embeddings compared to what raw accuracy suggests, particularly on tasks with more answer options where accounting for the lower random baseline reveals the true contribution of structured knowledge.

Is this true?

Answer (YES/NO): NO